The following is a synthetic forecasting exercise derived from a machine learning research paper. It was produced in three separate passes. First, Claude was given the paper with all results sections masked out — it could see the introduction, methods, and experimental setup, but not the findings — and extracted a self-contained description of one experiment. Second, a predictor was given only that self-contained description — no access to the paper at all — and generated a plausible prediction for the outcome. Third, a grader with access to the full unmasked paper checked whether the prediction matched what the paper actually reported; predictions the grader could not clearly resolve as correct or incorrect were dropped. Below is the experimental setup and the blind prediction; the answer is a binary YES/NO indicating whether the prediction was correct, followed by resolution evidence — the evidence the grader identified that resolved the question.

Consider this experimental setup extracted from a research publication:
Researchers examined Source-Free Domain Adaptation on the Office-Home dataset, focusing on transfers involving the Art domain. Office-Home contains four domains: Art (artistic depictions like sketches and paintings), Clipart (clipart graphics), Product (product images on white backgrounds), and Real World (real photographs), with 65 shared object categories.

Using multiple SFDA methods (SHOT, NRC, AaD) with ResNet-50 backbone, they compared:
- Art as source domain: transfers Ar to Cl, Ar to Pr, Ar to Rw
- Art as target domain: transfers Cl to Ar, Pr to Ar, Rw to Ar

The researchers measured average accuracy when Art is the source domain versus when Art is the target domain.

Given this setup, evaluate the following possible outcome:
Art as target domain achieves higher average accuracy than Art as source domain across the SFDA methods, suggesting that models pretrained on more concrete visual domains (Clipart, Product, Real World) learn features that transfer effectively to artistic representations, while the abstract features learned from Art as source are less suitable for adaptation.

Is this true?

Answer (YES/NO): NO